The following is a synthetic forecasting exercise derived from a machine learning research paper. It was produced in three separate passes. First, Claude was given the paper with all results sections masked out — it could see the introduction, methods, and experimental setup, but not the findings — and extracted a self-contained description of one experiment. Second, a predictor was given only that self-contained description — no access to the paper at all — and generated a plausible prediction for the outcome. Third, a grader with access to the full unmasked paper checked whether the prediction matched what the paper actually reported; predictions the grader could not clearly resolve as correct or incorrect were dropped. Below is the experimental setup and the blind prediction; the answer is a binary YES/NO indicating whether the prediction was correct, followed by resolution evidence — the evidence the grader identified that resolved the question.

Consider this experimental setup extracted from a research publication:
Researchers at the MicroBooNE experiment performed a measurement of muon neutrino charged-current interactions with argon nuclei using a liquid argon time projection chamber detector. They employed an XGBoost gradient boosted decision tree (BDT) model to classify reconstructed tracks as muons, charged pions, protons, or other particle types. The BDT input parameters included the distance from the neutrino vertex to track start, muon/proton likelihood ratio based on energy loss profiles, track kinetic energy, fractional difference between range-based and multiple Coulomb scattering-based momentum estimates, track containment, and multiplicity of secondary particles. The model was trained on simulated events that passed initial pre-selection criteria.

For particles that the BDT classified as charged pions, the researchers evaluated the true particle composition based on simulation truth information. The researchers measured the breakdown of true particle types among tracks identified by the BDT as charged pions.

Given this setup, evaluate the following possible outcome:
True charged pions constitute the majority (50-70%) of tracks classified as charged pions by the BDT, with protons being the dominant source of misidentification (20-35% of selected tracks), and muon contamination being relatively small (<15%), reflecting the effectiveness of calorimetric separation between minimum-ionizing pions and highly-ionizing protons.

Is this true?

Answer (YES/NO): NO